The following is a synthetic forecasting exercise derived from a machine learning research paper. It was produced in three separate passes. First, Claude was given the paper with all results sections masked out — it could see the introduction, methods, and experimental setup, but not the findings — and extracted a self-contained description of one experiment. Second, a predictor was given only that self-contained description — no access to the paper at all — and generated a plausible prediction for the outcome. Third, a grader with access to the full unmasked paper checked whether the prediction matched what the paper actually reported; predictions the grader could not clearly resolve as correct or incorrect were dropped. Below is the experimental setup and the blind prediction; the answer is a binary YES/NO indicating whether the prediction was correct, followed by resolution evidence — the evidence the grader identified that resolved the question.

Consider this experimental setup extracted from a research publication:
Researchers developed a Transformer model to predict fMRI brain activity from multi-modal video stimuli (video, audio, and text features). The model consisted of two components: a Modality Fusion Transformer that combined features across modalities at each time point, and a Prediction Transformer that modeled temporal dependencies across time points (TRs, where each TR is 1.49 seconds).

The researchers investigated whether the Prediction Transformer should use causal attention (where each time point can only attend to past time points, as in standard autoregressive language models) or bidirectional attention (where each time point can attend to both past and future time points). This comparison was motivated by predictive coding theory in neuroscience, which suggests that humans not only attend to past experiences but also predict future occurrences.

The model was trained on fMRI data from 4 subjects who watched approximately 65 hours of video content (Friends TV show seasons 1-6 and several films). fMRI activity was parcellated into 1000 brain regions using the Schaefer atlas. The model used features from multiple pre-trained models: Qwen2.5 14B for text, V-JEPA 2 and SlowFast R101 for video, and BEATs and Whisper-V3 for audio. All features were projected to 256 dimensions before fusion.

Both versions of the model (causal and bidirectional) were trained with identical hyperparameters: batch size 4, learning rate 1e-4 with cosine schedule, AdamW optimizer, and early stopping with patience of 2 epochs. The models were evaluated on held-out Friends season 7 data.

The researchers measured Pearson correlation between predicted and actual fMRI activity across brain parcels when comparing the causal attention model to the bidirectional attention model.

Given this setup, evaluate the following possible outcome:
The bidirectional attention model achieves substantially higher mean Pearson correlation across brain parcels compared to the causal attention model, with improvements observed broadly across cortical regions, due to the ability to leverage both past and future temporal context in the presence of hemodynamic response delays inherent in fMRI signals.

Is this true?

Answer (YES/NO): NO